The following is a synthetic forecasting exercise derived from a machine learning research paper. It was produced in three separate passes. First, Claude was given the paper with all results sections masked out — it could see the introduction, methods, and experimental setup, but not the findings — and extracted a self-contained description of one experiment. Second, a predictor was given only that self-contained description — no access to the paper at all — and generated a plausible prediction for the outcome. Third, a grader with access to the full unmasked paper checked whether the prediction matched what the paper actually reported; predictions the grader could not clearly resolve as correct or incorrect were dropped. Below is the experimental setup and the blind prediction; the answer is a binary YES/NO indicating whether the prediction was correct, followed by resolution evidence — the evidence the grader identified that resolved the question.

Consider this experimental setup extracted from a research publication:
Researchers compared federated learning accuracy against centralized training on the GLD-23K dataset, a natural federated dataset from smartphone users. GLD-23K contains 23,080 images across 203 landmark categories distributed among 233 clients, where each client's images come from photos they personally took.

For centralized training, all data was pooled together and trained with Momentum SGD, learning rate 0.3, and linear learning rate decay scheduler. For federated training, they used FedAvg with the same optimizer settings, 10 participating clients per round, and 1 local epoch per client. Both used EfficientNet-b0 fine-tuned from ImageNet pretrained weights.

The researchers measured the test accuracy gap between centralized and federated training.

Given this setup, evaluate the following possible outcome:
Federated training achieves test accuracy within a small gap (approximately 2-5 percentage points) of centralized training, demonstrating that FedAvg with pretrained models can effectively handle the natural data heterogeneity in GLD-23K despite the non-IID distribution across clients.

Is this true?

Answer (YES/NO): NO